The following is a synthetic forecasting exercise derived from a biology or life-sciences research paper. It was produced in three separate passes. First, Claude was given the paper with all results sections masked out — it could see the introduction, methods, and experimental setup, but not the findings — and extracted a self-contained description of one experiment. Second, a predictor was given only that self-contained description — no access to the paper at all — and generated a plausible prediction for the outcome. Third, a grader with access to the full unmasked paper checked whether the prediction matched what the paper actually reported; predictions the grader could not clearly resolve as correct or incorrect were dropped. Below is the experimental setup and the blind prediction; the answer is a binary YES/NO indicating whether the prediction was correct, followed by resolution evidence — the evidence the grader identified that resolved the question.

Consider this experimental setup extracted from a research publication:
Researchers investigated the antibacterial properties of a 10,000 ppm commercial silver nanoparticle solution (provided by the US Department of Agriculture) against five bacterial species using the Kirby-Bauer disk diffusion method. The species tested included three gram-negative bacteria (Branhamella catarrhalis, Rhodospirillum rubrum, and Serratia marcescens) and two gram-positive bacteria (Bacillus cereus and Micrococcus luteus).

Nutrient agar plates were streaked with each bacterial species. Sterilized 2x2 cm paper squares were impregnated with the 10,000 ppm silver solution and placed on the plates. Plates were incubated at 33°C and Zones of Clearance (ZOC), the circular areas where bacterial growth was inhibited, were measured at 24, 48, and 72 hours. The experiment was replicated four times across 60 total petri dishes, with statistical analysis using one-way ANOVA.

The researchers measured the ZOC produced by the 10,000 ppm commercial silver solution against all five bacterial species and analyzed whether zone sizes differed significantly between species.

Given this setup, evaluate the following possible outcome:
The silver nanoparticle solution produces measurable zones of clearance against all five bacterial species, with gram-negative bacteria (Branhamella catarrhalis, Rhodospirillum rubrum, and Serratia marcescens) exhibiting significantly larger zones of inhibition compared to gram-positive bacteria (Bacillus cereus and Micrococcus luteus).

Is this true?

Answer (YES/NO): NO